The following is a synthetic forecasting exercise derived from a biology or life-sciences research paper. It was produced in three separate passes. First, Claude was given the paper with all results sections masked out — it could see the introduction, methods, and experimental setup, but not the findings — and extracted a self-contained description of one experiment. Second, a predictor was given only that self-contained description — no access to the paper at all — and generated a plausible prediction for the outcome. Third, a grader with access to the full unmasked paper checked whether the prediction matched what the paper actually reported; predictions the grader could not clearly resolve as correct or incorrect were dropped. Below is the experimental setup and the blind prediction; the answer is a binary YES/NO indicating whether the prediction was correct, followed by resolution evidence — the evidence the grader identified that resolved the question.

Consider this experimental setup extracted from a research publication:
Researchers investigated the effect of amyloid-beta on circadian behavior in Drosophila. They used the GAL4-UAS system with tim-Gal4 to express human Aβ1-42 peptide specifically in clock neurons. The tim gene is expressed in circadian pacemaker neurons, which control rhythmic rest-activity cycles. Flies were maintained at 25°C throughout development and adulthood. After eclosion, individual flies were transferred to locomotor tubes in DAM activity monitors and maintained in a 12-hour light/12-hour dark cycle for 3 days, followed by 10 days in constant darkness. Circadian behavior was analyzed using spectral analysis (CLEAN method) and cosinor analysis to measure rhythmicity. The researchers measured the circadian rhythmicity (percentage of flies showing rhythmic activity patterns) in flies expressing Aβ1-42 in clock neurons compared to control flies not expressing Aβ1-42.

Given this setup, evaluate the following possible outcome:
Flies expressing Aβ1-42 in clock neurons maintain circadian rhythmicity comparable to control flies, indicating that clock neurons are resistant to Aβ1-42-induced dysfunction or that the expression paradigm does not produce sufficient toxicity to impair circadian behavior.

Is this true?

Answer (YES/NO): NO